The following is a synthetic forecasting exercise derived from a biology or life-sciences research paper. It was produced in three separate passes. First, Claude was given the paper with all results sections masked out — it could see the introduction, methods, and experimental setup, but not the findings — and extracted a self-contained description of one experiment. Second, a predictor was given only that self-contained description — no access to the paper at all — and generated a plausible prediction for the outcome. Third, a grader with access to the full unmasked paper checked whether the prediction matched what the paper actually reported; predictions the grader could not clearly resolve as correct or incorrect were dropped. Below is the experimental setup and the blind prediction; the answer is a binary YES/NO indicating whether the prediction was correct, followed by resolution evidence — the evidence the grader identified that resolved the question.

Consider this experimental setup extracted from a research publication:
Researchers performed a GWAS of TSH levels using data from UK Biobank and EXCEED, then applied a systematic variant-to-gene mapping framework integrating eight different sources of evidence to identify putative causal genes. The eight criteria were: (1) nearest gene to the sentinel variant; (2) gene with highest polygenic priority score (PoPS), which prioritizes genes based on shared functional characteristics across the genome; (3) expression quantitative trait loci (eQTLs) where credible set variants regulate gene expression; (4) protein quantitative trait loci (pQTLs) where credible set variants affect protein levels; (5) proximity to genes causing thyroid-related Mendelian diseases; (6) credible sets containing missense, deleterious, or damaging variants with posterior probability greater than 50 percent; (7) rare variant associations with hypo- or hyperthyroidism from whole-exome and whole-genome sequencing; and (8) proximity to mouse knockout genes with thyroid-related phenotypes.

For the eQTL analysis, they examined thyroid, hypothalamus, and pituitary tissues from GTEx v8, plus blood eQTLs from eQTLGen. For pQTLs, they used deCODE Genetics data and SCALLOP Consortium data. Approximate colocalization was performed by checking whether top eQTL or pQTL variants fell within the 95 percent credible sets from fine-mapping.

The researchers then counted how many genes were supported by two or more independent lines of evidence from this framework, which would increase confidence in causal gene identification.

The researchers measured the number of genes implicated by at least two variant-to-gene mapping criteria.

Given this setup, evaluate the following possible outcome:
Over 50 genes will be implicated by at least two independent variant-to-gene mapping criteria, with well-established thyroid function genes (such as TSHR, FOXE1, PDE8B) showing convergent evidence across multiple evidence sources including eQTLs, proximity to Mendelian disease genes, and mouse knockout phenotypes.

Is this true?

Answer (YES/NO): NO